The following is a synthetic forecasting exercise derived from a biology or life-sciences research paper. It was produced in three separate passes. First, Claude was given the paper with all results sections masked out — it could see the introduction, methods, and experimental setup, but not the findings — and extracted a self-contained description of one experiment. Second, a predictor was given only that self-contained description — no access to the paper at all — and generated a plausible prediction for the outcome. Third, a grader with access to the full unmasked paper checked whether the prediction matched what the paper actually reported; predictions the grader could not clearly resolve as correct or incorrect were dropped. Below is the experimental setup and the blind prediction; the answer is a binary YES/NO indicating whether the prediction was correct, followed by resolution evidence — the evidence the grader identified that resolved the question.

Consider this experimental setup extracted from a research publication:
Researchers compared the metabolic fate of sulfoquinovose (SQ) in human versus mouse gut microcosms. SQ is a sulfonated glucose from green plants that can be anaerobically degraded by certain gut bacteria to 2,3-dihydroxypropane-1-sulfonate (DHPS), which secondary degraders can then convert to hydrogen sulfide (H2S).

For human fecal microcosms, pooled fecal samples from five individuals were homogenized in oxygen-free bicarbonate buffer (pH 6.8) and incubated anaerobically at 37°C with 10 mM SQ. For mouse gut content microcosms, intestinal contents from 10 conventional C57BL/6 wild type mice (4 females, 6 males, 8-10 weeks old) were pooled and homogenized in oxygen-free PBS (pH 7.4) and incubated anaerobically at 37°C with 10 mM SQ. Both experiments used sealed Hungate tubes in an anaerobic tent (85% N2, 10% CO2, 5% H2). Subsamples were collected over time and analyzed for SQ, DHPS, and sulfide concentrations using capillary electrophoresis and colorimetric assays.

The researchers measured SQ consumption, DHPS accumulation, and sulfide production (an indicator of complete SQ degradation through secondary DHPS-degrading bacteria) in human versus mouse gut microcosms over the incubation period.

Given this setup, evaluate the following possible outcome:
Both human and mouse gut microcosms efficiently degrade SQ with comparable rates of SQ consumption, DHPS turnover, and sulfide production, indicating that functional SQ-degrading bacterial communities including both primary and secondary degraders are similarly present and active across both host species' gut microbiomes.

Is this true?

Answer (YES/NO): NO